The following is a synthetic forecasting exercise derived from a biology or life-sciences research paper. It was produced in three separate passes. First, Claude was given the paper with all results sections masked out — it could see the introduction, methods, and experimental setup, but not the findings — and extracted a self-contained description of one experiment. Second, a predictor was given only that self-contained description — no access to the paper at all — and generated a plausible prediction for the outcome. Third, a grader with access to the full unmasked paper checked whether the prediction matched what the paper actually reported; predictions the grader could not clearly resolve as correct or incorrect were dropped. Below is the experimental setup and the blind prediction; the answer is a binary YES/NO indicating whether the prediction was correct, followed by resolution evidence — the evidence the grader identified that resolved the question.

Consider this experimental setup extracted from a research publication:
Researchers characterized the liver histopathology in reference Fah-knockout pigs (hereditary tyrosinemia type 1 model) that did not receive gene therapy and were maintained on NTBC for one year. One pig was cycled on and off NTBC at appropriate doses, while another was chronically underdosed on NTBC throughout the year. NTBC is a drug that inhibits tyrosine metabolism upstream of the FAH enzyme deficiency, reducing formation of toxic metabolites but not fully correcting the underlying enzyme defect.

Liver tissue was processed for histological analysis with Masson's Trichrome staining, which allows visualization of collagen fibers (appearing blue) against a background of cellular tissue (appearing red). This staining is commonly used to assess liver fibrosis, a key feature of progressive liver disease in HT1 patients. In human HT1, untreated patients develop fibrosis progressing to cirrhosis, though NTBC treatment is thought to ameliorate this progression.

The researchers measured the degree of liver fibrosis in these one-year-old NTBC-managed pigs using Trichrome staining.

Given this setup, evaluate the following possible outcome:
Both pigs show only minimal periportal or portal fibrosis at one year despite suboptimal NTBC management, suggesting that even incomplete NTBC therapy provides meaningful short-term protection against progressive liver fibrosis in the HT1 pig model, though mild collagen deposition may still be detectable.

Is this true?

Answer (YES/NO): NO